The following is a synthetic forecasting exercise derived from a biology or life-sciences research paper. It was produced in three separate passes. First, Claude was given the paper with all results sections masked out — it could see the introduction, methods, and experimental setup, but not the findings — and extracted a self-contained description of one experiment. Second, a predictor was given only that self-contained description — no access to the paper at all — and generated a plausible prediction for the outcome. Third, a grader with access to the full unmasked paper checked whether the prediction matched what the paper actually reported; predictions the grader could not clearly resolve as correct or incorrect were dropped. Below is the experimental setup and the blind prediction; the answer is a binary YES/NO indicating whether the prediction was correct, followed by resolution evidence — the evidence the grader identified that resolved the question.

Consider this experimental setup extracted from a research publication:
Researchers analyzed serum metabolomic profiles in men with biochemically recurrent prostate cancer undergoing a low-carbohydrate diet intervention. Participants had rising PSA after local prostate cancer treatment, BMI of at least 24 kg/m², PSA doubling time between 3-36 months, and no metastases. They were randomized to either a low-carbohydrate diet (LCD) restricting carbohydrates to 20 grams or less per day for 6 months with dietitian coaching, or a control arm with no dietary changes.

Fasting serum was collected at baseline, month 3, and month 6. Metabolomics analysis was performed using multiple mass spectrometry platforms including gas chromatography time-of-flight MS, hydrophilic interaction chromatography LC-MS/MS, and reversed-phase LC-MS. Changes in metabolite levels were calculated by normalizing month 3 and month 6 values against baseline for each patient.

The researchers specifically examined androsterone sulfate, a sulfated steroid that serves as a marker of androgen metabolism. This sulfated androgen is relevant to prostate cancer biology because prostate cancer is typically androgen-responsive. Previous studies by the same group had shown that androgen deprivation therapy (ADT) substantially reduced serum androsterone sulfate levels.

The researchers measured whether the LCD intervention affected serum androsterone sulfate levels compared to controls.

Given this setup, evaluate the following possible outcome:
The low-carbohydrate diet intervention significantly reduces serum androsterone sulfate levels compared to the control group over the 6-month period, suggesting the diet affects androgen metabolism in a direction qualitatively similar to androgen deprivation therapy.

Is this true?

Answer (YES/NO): NO